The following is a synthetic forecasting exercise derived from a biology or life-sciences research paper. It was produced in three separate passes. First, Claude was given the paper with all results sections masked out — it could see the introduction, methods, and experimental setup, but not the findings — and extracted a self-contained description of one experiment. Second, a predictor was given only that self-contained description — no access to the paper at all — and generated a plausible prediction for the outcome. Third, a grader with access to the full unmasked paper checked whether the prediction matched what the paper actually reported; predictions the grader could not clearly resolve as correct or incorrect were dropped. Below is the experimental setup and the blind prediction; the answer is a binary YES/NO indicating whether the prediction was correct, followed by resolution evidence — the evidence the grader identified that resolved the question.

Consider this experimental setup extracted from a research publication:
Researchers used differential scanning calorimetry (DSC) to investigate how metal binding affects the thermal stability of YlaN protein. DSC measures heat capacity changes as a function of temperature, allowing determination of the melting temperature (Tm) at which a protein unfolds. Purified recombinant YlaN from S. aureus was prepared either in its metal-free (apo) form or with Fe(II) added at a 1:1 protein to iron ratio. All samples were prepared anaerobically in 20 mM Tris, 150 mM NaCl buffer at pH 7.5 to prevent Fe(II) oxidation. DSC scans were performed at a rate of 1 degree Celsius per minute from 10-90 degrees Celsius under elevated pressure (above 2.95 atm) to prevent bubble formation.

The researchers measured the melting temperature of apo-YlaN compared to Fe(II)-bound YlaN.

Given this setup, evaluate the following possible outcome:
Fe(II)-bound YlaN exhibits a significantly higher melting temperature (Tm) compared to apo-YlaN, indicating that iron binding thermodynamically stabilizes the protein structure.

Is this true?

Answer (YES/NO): YES